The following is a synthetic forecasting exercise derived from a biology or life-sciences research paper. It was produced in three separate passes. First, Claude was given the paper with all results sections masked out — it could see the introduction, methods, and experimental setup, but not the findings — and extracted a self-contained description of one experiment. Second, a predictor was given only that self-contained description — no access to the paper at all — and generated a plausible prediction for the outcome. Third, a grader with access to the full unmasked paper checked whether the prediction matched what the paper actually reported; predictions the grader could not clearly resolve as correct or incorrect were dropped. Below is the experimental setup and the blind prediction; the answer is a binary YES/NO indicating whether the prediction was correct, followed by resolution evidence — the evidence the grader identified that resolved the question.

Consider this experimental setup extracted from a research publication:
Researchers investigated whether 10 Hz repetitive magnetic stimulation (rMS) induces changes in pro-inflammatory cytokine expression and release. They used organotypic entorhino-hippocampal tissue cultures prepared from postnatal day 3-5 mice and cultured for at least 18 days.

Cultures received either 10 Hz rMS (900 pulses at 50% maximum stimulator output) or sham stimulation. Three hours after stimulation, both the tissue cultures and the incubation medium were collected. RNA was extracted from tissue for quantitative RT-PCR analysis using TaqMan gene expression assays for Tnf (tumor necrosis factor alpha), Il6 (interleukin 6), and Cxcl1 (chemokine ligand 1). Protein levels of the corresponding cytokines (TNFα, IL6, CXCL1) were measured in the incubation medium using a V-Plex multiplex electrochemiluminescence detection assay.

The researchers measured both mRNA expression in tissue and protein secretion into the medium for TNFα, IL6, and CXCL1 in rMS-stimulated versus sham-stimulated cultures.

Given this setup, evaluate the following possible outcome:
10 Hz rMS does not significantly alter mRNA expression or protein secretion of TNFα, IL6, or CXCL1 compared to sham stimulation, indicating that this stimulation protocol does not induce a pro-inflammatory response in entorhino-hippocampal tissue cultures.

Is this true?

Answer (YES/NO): NO